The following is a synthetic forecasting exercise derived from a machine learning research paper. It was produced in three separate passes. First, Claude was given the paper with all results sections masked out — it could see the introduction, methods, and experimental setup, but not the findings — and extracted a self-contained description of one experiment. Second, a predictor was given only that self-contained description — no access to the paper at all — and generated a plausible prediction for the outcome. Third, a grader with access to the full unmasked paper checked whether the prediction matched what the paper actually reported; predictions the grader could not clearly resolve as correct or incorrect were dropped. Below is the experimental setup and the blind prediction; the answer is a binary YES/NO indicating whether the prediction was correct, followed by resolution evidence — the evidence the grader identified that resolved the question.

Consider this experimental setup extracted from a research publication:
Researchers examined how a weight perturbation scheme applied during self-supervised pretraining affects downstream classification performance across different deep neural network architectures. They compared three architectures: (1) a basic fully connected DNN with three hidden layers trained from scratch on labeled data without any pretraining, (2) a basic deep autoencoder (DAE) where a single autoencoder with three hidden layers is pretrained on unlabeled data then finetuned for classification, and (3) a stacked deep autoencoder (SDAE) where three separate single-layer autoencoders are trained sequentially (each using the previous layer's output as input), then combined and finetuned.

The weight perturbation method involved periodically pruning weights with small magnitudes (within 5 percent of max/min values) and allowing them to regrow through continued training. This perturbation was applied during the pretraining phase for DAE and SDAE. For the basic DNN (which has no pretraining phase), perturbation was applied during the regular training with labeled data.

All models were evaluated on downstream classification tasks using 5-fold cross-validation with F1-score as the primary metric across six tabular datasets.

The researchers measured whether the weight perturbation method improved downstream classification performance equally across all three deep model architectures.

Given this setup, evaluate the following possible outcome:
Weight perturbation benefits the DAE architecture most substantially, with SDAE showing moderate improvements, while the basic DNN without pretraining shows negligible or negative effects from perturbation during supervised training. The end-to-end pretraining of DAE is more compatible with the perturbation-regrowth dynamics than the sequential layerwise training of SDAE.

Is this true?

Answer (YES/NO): NO